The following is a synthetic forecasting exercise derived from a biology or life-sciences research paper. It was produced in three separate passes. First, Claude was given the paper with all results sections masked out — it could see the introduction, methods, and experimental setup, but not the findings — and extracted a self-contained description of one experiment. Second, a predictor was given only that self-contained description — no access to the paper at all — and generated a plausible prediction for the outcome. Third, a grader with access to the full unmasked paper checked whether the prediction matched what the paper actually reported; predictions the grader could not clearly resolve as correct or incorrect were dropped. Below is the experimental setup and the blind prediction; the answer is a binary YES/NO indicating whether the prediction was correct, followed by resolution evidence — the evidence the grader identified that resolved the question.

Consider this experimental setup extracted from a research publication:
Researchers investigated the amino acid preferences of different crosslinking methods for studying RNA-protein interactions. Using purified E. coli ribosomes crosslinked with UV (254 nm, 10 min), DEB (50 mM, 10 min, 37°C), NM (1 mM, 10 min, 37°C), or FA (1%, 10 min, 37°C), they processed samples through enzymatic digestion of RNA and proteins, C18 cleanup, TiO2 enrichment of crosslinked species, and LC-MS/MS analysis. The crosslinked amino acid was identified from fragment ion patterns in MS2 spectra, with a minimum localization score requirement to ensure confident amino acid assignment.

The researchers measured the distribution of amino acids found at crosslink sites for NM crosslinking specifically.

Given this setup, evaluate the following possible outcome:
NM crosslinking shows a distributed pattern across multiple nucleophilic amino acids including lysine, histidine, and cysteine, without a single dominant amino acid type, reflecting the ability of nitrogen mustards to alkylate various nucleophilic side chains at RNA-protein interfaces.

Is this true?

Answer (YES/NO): NO